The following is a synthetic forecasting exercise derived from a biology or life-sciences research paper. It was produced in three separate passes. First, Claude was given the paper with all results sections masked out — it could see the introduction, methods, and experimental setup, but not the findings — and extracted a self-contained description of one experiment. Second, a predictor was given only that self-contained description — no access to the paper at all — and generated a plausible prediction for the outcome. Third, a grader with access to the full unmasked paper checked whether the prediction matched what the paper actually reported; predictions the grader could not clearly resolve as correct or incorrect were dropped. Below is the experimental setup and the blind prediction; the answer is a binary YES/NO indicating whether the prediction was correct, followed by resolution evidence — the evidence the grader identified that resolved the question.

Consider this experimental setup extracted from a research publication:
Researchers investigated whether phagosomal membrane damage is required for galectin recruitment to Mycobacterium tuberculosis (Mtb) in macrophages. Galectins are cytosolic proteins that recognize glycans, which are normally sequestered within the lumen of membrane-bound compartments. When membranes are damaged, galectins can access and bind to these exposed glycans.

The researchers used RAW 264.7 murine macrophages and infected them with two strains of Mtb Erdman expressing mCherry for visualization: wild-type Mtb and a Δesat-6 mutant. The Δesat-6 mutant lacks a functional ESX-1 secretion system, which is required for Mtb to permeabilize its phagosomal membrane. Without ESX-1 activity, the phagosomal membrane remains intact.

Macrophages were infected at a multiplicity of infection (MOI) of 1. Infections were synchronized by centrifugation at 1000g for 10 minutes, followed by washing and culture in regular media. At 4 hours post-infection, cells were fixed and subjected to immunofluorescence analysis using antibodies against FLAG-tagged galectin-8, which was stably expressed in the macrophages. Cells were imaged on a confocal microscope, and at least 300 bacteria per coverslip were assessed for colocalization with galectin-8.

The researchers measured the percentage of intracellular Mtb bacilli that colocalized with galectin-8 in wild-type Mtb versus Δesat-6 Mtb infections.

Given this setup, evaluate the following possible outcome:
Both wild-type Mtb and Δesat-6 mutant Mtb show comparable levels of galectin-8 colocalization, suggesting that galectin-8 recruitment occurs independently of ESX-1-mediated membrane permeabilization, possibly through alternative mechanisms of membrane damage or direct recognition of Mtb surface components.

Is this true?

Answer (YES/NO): NO